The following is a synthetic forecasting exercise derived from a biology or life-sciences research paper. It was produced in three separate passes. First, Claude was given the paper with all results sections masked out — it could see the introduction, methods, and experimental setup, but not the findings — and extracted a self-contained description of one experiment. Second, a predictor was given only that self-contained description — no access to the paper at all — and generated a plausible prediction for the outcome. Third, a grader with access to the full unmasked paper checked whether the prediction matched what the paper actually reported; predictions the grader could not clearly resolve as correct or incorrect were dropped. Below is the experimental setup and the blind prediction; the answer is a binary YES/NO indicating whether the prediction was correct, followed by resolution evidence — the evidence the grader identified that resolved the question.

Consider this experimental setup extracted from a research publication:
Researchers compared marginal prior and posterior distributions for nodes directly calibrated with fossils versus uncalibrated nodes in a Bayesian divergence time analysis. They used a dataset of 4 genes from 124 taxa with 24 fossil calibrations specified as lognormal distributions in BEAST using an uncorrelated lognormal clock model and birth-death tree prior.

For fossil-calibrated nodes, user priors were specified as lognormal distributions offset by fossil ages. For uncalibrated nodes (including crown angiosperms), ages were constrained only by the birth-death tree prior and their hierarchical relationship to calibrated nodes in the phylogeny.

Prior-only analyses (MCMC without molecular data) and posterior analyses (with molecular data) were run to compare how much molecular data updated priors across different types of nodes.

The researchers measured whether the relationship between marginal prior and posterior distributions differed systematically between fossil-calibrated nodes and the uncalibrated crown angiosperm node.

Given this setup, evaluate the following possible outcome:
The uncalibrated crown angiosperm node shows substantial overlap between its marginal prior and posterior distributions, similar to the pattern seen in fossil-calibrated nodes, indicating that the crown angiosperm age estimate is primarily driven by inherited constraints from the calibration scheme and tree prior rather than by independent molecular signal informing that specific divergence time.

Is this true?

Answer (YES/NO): NO